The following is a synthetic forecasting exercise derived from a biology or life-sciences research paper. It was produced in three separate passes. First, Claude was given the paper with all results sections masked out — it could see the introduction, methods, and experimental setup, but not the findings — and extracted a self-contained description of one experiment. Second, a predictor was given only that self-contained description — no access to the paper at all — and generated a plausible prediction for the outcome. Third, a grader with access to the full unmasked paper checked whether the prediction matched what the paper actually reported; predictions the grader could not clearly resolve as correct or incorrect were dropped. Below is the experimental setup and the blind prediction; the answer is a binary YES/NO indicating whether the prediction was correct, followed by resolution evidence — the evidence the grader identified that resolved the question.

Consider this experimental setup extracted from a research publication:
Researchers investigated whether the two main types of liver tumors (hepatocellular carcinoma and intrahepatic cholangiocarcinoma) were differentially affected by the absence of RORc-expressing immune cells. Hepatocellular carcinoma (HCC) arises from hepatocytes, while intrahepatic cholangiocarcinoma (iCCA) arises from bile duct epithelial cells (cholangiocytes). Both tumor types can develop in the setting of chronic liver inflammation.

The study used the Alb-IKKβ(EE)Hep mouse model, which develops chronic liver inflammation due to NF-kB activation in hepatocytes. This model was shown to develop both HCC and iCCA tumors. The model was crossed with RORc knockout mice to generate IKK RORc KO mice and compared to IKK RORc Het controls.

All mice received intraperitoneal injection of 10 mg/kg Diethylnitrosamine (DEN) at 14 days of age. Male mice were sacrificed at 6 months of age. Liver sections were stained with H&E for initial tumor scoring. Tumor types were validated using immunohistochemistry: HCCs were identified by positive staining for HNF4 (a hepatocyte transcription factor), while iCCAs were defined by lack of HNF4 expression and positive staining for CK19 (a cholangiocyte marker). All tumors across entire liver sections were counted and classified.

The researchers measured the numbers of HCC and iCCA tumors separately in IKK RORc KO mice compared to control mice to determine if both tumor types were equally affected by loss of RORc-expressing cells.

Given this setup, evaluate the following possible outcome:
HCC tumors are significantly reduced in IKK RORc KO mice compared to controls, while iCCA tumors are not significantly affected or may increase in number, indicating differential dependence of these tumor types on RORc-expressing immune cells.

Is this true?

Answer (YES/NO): NO